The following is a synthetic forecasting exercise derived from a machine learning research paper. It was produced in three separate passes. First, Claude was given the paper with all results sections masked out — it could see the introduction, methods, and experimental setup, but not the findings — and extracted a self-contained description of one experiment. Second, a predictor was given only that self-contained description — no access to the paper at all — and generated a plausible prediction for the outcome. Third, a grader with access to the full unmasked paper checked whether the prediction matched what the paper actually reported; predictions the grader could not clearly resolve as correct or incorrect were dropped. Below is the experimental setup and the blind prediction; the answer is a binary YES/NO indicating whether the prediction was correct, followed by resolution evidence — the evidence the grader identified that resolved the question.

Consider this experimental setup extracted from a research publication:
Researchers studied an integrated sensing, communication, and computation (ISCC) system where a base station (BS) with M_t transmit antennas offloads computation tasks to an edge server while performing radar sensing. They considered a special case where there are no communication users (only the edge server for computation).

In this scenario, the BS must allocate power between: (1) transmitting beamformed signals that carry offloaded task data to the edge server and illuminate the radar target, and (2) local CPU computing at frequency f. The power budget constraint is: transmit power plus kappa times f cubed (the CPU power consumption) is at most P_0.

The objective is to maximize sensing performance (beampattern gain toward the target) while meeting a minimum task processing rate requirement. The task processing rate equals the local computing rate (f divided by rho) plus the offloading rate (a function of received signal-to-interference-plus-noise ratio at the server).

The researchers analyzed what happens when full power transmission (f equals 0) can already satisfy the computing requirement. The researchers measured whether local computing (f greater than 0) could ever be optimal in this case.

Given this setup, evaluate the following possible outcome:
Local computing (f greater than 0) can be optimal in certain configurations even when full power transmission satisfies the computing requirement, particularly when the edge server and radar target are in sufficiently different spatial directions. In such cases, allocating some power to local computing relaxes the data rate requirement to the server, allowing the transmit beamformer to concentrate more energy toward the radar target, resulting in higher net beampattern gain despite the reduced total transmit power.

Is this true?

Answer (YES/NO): NO